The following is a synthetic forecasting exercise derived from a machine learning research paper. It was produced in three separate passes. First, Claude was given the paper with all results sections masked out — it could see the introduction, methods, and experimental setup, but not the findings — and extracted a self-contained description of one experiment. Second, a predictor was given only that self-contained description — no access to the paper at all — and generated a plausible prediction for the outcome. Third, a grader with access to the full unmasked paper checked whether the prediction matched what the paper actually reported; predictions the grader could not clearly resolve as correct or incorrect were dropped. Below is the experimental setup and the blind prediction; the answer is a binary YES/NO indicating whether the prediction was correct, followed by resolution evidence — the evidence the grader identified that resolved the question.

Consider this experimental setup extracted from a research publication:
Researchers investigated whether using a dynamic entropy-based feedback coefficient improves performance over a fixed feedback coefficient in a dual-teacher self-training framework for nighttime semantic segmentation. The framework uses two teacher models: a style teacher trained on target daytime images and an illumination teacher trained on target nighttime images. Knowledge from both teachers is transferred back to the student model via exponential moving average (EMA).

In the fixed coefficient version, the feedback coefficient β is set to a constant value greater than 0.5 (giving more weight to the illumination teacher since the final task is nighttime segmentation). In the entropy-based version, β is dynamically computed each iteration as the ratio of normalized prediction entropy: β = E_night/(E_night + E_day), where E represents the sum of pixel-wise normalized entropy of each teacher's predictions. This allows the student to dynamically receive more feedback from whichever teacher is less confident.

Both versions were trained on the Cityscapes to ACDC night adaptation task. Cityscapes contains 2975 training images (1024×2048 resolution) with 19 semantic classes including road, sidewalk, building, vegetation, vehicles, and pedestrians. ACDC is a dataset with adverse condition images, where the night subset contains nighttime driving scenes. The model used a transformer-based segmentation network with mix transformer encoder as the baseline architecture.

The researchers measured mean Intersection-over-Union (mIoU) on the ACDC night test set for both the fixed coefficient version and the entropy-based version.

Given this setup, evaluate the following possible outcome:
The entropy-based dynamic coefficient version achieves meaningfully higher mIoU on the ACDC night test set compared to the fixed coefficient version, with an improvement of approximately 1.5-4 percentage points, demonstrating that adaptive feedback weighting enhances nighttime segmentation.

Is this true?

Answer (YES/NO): NO